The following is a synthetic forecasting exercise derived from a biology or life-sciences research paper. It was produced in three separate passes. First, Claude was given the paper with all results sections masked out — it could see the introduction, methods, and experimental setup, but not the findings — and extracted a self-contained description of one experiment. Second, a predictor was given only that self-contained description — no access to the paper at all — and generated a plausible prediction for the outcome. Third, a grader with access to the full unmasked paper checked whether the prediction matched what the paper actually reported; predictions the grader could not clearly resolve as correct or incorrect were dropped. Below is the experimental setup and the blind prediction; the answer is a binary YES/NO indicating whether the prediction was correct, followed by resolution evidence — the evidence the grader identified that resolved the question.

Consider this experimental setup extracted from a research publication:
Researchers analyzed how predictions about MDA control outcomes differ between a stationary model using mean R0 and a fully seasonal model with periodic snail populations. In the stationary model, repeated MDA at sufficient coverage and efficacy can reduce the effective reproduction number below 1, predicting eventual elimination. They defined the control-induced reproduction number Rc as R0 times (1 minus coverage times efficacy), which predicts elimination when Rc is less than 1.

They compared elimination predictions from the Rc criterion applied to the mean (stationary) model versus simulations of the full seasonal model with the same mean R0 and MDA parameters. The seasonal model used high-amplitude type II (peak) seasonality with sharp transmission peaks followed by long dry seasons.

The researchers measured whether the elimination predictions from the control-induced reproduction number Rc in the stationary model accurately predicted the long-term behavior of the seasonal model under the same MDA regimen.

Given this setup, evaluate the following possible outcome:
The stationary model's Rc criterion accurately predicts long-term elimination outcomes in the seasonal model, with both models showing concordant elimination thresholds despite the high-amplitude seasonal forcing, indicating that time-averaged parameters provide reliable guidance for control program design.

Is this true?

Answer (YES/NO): NO